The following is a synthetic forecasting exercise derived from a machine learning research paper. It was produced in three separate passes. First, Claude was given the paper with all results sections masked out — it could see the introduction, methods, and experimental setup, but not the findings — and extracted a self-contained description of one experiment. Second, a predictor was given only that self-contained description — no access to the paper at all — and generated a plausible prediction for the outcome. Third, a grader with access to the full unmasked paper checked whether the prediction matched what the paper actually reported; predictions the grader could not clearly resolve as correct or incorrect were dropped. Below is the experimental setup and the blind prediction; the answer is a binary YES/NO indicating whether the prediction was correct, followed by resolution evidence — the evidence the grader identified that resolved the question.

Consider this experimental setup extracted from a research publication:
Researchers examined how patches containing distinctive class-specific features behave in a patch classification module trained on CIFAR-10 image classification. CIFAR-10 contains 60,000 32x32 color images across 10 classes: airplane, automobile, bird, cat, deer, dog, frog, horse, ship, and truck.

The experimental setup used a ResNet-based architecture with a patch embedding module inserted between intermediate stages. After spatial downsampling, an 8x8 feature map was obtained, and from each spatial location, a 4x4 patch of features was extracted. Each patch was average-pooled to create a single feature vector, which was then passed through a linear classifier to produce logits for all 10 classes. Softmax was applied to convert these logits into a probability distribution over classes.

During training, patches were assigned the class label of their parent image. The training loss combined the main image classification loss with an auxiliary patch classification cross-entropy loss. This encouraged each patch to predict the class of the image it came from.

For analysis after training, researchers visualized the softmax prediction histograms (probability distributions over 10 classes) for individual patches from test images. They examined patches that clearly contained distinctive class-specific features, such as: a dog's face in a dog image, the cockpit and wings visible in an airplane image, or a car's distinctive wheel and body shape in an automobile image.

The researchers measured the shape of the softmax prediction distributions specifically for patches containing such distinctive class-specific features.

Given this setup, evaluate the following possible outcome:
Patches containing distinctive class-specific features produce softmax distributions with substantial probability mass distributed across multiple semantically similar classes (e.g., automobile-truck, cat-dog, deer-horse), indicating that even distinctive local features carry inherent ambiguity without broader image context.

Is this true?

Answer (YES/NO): NO